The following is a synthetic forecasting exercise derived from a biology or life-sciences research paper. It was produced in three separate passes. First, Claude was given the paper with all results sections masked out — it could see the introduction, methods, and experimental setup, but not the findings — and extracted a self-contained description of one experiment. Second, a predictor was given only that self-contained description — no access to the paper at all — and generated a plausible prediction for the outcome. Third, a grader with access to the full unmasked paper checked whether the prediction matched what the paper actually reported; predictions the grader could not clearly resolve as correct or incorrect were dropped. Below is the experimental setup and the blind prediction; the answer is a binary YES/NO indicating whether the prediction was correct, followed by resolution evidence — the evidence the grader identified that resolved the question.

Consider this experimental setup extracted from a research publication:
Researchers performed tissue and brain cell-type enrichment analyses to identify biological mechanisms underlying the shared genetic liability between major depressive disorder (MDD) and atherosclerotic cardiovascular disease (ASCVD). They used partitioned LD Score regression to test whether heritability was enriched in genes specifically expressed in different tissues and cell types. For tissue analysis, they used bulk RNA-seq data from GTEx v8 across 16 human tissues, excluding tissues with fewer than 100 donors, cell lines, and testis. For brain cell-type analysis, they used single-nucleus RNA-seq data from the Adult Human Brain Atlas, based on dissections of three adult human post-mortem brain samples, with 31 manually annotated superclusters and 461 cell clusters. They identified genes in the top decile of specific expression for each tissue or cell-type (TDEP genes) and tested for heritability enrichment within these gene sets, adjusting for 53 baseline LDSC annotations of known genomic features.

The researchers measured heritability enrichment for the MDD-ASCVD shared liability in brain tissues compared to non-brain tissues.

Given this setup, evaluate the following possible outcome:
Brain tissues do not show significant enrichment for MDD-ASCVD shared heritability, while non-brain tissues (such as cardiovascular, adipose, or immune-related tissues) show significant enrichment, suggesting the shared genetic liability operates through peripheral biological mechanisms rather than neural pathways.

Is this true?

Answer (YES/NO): NO